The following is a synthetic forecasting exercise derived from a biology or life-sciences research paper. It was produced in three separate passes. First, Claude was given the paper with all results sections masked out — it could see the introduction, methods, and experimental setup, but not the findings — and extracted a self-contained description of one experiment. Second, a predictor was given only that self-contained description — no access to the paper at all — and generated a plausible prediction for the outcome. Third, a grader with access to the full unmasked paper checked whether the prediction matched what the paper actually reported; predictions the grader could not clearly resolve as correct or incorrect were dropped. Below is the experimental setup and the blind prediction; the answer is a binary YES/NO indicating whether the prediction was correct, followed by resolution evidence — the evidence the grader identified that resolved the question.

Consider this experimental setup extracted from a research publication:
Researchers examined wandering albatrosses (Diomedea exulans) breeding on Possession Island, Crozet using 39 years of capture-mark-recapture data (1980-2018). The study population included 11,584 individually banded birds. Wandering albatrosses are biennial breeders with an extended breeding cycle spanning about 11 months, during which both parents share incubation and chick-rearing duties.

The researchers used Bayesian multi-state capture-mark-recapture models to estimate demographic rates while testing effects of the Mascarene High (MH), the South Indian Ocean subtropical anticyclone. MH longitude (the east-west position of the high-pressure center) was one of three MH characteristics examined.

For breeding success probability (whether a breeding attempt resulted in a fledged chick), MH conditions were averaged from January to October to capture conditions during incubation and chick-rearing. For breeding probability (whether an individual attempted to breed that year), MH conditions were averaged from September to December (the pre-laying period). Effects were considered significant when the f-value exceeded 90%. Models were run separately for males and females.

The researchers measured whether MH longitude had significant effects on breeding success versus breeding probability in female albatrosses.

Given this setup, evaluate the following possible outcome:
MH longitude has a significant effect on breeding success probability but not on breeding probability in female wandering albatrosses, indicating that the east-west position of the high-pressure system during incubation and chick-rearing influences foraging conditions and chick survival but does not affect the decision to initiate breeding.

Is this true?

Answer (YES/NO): NO